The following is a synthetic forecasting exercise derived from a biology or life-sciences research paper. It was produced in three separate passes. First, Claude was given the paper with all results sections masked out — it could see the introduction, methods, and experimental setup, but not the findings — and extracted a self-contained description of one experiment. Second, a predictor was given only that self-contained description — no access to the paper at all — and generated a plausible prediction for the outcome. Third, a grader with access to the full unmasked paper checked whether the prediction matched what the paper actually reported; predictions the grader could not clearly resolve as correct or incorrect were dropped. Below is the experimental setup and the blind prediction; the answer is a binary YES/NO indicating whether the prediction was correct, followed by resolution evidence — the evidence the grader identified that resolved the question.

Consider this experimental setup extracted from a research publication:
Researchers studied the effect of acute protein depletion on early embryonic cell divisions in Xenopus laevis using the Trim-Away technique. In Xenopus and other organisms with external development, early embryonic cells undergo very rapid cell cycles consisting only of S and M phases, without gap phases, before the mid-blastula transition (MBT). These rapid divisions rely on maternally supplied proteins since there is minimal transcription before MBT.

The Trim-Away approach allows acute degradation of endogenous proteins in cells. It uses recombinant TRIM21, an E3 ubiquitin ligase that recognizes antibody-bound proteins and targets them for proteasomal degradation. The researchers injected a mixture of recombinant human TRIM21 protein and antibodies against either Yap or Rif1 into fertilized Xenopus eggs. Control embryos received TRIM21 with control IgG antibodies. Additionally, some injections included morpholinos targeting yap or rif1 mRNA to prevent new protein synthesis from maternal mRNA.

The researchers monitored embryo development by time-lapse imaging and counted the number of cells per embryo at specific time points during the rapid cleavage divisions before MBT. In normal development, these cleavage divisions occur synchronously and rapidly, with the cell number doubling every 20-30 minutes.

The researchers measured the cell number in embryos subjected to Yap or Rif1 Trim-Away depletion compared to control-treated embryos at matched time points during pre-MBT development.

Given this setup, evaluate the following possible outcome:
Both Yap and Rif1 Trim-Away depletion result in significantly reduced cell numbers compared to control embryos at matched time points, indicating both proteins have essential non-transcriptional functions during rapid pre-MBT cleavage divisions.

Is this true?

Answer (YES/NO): NO